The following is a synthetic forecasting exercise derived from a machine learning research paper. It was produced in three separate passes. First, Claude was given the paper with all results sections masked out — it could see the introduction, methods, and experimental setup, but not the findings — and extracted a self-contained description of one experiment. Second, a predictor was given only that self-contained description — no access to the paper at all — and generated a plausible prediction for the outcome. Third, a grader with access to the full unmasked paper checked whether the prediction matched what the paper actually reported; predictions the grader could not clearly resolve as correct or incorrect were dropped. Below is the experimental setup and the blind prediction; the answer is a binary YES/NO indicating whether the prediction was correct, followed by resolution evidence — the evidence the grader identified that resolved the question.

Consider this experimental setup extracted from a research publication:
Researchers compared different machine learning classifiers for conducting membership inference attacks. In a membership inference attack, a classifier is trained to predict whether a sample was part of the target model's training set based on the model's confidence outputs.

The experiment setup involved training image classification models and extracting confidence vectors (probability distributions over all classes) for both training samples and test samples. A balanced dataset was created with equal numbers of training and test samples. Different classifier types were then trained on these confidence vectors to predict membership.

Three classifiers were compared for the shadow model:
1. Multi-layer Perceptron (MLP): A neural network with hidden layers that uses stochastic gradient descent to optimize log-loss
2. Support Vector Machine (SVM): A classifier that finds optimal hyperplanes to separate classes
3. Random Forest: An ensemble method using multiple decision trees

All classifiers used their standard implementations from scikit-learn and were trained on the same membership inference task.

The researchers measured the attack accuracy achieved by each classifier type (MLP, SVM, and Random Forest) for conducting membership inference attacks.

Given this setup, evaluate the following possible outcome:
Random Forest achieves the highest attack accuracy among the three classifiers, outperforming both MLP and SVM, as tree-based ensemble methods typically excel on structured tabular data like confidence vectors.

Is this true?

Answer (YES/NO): NO